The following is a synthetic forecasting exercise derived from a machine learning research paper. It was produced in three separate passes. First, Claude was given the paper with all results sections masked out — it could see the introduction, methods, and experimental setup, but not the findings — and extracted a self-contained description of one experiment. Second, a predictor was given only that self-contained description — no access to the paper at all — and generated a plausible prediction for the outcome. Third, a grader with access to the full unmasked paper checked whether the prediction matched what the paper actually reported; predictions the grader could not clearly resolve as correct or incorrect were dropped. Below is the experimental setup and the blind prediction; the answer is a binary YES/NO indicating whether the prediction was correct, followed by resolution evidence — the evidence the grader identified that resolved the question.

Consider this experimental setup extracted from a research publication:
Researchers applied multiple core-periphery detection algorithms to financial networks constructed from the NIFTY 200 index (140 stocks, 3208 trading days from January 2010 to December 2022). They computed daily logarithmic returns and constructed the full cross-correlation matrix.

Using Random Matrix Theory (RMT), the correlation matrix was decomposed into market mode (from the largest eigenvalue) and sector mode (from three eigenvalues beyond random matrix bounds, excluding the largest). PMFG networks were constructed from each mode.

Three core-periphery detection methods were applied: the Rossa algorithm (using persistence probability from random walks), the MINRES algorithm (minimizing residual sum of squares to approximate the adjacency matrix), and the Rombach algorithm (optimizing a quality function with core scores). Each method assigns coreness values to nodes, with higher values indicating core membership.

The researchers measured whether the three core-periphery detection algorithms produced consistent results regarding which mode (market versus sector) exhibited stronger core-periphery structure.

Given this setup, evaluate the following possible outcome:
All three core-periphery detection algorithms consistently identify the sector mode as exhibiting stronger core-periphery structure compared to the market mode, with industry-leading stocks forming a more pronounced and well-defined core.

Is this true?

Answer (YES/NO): NO